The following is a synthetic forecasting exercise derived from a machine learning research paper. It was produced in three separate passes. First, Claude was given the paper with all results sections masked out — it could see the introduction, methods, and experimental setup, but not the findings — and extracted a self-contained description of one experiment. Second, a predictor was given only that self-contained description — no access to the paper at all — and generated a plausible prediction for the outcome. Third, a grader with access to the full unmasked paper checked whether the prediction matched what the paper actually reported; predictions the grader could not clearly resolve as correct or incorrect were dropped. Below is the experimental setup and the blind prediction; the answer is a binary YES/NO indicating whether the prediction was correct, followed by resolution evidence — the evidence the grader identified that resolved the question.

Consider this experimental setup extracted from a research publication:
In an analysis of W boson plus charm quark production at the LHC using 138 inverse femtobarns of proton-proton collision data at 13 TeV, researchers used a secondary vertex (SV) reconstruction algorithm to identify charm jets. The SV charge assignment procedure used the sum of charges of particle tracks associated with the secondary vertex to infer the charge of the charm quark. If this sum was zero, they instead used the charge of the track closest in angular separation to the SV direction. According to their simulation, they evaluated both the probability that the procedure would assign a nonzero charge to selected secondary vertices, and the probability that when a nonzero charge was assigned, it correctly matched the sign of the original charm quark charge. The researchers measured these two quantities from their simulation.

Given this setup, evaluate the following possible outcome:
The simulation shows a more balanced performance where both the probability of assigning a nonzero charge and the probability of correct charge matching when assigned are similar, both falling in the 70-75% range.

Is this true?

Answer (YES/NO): NO